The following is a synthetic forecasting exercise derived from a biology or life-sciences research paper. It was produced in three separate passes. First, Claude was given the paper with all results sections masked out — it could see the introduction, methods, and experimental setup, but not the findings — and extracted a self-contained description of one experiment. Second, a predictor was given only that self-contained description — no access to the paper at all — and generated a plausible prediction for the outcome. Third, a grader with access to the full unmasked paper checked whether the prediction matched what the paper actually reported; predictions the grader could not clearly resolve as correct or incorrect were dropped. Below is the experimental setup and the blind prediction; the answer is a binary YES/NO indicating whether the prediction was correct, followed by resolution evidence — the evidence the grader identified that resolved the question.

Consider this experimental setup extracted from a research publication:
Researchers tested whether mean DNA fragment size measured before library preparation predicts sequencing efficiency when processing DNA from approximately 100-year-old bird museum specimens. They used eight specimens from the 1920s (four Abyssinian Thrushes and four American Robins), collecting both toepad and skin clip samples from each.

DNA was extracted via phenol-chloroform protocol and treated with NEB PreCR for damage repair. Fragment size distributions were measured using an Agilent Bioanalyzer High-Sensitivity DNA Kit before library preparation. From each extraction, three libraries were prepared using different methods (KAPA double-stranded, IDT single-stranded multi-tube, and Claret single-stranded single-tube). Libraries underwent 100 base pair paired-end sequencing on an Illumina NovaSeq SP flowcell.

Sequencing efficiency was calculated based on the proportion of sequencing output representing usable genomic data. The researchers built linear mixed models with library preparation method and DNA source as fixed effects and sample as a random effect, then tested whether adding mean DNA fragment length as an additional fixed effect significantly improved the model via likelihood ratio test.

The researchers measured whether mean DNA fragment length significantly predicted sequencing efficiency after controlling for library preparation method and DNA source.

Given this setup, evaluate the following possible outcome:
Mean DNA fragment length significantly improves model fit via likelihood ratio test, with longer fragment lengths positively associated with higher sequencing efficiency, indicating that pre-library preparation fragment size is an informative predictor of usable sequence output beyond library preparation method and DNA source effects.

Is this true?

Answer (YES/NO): NO